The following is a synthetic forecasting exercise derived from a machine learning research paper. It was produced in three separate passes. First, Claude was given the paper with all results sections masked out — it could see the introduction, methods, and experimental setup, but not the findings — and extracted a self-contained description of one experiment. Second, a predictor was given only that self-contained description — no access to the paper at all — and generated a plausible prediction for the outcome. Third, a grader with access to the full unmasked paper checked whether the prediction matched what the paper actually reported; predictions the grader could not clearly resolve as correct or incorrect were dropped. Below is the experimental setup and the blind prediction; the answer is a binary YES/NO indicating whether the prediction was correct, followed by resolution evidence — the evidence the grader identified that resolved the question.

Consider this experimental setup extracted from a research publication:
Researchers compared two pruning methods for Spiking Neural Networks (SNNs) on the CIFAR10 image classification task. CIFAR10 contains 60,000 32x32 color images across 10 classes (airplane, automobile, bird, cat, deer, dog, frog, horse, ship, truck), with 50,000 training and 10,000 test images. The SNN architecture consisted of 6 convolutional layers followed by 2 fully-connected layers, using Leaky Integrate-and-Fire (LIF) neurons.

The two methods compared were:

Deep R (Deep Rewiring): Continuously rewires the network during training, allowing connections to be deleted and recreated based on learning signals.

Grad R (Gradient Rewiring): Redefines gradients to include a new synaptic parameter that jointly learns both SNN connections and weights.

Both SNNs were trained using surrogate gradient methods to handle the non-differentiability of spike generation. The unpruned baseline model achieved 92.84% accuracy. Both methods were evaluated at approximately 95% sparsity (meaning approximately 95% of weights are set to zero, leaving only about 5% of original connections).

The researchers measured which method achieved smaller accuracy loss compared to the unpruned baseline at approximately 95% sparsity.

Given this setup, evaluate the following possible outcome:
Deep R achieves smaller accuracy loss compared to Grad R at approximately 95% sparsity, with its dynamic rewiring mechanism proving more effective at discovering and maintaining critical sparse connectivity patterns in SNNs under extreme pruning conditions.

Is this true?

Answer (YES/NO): NO